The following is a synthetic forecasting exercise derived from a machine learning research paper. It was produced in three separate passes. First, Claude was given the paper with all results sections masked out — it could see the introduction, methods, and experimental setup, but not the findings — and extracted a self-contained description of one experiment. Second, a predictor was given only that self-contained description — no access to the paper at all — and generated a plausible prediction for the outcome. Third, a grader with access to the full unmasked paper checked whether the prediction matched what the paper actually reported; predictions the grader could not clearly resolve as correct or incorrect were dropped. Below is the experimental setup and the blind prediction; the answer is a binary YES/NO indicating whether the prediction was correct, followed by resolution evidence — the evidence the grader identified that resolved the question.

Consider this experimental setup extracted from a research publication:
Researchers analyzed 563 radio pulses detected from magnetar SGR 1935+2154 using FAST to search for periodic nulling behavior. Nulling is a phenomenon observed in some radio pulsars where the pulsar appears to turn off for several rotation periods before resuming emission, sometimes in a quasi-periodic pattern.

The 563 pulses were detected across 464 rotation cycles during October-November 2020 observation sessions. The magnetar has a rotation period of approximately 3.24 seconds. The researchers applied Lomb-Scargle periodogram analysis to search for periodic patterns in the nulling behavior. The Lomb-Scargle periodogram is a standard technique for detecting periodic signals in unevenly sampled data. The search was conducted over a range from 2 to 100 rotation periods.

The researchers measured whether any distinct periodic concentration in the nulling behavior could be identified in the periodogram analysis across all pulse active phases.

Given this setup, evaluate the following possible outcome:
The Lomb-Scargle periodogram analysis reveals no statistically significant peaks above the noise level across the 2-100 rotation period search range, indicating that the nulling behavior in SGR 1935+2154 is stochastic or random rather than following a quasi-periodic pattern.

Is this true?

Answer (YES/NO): YES